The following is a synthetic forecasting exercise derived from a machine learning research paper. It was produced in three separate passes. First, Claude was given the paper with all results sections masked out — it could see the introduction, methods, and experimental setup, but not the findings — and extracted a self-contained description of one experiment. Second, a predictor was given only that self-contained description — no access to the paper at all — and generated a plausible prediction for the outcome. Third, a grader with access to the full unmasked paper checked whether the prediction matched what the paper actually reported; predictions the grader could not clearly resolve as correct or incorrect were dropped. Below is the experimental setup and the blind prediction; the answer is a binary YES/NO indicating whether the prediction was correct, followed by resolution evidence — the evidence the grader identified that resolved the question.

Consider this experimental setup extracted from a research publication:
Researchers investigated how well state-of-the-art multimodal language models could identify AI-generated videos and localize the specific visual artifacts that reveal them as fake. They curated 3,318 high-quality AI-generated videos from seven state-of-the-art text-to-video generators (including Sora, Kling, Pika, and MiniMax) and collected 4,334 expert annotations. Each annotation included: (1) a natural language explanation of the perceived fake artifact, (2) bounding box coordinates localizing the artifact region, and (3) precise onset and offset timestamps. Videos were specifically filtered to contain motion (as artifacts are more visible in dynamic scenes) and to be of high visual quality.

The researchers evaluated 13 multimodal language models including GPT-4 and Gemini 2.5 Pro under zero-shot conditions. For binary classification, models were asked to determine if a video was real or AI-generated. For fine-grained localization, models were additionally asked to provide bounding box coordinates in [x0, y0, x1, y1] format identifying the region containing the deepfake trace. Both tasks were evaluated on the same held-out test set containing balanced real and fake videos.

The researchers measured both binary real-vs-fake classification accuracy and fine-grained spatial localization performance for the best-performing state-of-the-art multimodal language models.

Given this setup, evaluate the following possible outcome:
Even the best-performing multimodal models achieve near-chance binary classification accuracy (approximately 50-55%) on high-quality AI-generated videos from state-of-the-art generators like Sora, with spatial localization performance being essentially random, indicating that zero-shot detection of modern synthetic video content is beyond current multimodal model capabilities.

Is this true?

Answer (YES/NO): NO